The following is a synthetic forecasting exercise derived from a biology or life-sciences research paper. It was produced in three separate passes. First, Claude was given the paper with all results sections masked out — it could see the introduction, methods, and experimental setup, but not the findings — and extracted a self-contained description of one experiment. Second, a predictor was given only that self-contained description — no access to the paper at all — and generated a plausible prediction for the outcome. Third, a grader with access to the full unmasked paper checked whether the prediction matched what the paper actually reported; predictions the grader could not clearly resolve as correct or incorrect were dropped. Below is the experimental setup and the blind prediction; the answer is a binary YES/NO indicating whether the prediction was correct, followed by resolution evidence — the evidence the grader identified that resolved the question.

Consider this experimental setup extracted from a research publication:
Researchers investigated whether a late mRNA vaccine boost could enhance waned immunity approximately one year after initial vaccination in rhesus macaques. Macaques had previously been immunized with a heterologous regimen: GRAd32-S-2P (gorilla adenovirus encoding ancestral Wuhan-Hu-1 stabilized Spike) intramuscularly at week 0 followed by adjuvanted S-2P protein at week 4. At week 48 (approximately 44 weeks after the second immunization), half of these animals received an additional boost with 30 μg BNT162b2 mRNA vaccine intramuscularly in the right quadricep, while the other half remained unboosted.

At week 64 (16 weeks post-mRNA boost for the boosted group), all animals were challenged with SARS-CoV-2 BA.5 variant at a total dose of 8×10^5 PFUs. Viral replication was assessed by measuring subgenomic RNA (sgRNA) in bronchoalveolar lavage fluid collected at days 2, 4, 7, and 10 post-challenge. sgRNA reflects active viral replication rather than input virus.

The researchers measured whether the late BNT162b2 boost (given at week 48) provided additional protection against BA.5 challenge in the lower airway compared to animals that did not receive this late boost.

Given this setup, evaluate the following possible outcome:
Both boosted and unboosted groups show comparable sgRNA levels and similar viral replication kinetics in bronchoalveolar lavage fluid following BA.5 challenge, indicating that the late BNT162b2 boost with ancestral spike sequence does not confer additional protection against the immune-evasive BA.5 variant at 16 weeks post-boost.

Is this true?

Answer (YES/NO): NO